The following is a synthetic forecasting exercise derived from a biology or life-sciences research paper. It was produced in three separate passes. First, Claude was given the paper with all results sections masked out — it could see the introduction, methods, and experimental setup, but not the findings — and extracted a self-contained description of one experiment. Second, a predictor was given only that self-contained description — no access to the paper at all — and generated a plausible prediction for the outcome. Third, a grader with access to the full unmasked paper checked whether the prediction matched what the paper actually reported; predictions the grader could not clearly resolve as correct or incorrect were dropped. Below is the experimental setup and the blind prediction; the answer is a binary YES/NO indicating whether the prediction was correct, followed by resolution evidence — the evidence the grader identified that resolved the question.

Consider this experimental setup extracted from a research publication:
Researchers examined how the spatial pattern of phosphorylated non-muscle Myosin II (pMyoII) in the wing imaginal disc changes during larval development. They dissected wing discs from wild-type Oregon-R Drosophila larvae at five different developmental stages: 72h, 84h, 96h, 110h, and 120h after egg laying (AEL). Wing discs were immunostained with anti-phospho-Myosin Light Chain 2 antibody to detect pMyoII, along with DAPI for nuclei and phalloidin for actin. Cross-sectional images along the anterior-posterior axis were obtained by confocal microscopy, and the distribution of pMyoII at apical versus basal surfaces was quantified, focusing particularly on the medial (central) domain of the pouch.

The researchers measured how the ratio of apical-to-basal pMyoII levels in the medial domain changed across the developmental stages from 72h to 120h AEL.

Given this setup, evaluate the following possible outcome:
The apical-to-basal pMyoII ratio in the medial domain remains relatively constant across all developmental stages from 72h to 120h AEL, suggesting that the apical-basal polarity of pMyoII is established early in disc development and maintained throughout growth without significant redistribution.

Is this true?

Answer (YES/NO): NO